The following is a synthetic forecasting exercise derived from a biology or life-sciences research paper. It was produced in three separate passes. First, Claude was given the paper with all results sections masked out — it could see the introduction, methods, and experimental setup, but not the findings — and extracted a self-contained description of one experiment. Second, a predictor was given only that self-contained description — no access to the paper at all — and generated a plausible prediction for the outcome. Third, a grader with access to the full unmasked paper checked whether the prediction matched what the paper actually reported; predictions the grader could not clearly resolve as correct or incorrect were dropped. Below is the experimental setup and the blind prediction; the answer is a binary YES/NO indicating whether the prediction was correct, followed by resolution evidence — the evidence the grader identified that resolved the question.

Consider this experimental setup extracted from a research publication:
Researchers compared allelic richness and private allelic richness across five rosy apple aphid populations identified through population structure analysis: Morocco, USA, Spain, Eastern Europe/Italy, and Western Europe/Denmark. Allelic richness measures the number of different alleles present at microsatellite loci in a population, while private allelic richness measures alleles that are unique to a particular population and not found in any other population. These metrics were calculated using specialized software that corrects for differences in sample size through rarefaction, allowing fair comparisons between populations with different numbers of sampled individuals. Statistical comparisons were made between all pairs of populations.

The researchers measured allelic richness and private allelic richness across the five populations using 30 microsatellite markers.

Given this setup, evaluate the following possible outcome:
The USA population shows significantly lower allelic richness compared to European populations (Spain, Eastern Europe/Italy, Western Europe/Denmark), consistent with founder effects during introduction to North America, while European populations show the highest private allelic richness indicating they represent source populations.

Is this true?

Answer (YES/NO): YES